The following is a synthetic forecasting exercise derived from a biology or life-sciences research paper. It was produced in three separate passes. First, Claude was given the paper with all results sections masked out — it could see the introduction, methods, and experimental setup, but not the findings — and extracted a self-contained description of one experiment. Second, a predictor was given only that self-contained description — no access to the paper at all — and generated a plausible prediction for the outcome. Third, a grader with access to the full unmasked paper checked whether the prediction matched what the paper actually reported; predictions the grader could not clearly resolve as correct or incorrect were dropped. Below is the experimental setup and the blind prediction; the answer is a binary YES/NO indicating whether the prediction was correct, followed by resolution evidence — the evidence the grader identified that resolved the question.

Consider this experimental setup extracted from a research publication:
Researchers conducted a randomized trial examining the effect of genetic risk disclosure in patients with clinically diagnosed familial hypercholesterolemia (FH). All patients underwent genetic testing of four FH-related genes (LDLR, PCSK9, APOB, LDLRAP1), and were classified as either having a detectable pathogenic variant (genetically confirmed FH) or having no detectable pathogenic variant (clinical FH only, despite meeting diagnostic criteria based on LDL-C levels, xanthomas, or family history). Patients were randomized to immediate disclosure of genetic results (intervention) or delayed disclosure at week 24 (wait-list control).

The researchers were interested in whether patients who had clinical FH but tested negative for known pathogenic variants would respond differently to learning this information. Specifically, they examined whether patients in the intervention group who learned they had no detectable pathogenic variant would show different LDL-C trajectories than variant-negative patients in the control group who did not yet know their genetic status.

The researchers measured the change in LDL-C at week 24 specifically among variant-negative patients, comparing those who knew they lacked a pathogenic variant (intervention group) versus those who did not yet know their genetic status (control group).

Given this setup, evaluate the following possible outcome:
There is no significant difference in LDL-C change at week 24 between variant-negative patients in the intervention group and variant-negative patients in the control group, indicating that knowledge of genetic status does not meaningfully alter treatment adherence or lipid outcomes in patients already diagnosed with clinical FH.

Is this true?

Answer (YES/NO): YES